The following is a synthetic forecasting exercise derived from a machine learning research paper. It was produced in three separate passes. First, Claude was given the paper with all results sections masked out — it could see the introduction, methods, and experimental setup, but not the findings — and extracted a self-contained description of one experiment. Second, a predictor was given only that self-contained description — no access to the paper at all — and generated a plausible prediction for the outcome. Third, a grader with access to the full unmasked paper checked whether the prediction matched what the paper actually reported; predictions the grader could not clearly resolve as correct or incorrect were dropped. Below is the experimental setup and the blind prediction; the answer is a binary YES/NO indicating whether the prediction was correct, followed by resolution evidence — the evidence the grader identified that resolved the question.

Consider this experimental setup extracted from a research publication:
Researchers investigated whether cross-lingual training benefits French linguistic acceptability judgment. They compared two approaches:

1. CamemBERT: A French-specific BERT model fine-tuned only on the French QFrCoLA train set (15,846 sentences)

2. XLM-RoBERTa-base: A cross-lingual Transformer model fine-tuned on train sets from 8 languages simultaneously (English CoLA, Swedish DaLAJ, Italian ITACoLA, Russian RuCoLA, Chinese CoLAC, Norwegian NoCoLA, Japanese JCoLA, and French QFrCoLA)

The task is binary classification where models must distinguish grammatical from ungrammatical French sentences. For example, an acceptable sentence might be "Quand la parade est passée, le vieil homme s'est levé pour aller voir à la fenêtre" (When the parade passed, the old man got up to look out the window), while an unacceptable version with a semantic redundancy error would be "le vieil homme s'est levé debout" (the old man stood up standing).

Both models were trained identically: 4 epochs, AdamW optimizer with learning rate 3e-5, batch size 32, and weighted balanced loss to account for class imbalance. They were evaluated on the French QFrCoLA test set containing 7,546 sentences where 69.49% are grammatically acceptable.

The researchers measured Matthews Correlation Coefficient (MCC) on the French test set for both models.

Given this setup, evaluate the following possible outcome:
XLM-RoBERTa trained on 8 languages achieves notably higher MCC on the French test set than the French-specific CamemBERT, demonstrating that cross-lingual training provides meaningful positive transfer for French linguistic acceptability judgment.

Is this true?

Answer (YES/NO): NO